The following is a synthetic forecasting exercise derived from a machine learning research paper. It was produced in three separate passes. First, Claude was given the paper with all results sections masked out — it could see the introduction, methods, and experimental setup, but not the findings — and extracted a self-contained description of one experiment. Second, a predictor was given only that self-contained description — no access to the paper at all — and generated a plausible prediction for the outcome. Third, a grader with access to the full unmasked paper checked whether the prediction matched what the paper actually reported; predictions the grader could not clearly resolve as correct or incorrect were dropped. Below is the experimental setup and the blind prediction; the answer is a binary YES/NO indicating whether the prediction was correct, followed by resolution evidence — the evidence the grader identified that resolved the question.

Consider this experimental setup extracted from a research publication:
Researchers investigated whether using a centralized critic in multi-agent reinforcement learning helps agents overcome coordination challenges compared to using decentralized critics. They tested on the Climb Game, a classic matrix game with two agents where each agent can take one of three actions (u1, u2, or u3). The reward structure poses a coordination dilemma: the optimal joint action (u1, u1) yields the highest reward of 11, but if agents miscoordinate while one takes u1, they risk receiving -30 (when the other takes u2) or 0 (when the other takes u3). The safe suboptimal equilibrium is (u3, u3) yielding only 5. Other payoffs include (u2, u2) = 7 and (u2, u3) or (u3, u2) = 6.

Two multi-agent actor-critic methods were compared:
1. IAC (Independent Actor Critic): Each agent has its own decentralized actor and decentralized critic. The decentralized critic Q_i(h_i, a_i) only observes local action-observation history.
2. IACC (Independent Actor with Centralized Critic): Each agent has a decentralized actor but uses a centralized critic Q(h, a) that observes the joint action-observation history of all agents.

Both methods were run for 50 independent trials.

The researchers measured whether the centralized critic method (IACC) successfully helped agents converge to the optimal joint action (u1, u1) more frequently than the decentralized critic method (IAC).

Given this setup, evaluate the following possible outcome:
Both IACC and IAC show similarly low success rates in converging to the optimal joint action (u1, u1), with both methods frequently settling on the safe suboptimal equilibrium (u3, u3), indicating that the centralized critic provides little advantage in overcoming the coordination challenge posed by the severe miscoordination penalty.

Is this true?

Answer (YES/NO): YES